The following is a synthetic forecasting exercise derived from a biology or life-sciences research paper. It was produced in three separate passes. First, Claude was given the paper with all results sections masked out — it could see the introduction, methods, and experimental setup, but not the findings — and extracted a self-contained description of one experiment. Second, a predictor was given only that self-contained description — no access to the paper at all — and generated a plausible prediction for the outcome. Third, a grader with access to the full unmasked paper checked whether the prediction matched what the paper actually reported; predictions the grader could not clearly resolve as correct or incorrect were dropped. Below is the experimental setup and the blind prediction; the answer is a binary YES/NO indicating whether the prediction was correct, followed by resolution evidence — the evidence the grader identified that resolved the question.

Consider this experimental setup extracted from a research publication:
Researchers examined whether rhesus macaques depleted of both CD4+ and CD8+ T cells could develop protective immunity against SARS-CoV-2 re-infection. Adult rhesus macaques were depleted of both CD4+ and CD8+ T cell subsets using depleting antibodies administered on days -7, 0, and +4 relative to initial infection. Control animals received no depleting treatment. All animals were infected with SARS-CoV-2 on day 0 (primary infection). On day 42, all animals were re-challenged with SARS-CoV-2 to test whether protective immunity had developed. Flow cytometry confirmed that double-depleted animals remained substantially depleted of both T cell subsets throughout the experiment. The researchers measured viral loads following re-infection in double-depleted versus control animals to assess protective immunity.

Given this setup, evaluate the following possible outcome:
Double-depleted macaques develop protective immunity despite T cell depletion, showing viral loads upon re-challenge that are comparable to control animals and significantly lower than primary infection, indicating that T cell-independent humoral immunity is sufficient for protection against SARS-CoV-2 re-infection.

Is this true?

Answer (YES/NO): YES